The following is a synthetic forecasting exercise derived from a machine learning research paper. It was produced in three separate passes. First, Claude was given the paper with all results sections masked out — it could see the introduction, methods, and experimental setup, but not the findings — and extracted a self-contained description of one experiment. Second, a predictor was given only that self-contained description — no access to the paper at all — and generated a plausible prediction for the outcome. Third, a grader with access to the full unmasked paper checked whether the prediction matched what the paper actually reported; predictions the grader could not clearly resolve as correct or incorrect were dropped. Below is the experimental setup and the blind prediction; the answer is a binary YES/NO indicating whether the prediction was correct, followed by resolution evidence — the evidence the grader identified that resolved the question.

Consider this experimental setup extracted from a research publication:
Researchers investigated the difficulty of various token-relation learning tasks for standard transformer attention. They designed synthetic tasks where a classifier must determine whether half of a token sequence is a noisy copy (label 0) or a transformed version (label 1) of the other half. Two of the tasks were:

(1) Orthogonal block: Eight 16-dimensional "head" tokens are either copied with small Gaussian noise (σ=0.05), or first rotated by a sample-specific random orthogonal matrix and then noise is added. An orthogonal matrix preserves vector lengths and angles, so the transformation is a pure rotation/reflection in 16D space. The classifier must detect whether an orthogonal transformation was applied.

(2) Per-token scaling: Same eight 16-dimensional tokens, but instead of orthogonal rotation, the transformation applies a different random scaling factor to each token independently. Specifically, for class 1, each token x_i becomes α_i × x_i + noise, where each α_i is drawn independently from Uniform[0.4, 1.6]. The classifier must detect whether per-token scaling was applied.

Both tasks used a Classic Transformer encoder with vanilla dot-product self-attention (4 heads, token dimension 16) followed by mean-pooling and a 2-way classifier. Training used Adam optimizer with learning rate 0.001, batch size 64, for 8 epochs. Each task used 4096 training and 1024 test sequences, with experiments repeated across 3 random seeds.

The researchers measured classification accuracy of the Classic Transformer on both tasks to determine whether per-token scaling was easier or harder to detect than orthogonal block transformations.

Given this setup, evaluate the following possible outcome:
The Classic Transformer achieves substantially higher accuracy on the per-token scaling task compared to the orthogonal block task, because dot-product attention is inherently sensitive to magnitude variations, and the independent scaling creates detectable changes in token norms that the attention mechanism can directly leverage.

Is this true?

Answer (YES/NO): NO